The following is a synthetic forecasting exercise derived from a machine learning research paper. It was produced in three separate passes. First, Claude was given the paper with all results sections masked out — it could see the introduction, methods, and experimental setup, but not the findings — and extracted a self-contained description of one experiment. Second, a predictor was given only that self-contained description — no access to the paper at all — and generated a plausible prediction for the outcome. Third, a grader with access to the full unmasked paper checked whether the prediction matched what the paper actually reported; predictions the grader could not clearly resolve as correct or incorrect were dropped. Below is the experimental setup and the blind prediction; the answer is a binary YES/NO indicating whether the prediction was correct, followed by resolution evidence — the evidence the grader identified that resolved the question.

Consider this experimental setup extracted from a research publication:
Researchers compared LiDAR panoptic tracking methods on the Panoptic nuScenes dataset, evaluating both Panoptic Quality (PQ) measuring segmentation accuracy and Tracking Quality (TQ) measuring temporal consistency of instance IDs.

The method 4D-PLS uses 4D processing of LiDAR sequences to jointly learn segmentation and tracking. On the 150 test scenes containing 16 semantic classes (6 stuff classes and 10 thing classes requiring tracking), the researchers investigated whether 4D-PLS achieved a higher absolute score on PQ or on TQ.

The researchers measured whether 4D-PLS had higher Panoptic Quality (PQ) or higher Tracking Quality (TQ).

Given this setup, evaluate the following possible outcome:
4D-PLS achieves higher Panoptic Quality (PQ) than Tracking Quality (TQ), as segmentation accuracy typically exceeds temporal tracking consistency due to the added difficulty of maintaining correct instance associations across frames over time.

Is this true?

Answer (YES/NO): NO